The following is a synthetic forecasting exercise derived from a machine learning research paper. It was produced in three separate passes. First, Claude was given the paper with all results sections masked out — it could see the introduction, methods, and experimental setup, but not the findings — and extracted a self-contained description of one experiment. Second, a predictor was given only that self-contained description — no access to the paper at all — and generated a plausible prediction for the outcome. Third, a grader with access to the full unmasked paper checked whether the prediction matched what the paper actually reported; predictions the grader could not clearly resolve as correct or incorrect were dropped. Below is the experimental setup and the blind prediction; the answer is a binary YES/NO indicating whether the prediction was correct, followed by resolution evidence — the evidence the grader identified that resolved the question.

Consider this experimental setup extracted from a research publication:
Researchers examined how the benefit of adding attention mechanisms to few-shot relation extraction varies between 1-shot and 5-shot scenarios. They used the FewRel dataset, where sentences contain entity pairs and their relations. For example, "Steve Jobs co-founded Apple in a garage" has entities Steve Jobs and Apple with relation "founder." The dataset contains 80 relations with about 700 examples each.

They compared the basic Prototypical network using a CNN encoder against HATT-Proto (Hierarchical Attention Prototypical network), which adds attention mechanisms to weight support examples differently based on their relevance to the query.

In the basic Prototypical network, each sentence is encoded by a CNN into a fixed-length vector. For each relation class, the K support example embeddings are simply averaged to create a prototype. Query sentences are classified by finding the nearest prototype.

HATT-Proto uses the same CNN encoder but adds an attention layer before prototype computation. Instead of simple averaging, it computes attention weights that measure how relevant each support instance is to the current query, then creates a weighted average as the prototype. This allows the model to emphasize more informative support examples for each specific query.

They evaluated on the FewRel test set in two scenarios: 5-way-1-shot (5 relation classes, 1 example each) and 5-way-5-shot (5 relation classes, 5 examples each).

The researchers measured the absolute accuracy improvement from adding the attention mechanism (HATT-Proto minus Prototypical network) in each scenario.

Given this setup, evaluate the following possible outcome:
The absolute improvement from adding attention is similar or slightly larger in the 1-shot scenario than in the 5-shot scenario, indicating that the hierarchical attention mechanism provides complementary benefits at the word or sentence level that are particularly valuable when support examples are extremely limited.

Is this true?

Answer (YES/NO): NO